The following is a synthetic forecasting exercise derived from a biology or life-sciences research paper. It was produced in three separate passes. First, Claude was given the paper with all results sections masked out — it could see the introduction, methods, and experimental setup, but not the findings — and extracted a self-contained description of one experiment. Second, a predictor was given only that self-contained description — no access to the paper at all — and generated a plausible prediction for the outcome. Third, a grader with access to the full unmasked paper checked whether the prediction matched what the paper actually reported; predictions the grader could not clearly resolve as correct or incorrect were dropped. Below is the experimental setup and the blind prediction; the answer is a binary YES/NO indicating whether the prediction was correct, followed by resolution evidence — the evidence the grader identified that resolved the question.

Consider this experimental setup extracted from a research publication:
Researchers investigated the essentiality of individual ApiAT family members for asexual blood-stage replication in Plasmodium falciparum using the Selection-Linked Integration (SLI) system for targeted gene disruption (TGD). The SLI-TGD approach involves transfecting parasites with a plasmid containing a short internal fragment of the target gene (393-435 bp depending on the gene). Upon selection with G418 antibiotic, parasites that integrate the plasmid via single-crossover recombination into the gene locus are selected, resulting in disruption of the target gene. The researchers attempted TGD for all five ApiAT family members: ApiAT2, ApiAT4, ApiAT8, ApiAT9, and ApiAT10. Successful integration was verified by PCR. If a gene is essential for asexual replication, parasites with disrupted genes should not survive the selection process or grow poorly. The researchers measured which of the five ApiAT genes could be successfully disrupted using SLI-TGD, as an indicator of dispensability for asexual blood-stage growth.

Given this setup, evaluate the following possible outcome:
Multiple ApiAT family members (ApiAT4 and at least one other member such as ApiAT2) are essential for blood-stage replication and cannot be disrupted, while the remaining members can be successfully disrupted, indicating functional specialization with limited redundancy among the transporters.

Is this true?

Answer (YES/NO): NO